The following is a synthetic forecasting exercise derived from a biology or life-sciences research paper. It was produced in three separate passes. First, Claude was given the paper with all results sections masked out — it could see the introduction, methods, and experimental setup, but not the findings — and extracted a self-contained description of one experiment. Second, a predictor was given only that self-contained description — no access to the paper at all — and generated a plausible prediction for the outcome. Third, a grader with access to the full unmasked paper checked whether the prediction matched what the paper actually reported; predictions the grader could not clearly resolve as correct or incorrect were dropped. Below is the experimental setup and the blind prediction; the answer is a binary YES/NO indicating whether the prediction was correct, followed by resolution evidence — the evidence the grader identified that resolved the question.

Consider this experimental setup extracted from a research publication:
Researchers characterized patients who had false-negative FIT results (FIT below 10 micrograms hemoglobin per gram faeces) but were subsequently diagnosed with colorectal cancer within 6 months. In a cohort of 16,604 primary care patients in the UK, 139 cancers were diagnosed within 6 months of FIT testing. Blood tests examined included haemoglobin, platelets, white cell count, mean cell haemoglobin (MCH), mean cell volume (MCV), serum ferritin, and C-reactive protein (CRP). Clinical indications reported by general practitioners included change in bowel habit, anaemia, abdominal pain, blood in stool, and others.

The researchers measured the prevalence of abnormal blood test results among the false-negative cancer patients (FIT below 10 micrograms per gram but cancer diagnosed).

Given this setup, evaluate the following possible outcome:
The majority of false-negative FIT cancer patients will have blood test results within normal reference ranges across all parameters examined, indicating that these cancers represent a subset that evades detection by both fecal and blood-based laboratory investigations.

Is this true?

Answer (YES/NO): NO